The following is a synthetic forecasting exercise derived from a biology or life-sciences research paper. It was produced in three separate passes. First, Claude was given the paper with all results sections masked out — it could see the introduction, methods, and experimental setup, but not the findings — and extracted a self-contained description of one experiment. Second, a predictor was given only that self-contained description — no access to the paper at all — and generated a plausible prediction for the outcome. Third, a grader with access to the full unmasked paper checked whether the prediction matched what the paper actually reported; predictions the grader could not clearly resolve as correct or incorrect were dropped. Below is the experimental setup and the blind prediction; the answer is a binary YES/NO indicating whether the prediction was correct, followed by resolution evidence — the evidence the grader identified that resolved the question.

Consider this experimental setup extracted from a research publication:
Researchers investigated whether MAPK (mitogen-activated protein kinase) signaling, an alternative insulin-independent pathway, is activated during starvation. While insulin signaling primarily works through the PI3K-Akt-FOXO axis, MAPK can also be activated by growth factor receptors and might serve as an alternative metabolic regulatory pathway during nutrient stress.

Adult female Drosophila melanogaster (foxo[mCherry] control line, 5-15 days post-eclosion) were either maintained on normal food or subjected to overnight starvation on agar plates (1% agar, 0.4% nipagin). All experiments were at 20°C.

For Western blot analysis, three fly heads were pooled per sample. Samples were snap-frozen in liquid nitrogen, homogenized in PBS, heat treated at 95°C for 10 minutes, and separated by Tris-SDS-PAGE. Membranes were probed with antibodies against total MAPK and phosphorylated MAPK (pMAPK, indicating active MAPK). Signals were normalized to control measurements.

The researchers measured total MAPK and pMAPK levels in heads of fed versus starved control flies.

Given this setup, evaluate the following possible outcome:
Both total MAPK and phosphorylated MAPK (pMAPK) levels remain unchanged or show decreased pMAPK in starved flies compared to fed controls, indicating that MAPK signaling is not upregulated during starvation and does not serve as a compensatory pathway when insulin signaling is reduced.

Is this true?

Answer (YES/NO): YES